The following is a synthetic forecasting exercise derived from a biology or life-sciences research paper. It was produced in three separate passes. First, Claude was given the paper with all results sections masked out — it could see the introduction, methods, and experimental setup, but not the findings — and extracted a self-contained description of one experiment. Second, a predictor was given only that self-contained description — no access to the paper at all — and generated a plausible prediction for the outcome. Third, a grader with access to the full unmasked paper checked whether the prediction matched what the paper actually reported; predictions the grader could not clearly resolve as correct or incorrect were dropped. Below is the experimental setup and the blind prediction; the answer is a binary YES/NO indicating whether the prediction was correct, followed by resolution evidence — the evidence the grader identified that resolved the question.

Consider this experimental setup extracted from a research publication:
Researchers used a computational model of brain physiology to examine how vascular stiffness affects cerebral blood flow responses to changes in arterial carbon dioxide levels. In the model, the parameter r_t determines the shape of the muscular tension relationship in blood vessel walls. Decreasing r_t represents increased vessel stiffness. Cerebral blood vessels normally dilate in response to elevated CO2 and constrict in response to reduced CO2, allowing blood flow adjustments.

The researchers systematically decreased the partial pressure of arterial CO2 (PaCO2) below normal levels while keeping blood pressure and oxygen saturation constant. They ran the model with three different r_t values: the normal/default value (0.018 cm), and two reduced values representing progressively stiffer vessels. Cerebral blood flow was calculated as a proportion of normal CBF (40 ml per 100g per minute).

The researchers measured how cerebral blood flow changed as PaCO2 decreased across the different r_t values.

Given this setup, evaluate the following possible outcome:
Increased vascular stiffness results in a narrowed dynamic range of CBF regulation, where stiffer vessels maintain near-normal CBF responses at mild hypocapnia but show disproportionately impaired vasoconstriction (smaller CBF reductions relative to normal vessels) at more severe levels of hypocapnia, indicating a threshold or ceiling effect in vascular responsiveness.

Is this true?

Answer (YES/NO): NO